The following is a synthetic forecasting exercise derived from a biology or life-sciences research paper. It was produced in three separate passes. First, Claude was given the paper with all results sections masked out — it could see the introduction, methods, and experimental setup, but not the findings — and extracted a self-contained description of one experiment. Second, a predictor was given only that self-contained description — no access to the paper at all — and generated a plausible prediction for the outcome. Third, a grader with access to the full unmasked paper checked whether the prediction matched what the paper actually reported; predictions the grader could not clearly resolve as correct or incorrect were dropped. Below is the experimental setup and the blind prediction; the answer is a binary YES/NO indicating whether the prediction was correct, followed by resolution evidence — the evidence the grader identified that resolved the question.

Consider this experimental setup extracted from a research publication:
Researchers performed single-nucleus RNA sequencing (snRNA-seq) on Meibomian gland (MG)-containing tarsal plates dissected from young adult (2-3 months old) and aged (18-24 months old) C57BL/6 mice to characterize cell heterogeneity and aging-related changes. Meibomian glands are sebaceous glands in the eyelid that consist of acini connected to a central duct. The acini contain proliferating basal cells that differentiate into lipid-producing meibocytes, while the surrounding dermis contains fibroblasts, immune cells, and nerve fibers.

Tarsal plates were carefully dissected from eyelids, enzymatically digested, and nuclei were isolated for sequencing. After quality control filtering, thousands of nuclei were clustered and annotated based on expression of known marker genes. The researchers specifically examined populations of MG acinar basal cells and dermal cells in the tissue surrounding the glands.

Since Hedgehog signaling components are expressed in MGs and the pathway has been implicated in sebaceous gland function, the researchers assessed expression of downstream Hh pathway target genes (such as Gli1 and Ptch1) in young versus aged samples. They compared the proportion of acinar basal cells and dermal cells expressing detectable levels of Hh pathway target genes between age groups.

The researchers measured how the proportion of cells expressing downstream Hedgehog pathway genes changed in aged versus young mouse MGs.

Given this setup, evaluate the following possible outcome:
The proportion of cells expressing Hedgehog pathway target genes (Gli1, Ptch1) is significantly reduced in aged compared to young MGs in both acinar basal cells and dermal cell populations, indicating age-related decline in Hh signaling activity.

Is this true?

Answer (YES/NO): YES